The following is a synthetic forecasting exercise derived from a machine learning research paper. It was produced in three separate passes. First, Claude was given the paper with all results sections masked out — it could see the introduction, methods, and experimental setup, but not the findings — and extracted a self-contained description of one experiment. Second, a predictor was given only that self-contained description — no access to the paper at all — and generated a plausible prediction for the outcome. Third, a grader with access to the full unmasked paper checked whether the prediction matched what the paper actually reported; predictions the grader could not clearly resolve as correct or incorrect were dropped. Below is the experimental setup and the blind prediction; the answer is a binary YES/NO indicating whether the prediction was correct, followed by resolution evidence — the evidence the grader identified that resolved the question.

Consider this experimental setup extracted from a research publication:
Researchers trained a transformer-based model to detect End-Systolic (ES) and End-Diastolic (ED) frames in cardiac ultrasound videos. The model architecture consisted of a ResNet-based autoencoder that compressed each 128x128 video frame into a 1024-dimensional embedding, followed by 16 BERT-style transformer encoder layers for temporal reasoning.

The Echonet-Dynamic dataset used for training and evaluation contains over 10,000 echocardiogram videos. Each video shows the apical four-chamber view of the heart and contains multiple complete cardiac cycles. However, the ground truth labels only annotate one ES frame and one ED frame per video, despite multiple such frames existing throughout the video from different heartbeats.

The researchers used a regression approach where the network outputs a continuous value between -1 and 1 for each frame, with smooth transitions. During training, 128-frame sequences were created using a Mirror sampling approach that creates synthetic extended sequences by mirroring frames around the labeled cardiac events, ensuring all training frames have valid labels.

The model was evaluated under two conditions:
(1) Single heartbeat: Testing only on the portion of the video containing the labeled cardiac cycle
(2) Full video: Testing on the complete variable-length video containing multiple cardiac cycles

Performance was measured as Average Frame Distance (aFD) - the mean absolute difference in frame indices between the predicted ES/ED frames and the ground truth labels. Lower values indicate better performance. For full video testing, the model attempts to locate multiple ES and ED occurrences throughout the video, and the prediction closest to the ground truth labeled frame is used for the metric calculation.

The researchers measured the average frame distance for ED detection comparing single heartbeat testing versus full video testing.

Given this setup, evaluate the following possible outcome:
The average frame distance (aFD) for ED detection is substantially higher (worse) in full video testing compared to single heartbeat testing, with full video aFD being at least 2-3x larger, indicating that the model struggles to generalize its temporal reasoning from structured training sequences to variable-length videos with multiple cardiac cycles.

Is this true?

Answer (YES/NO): YES